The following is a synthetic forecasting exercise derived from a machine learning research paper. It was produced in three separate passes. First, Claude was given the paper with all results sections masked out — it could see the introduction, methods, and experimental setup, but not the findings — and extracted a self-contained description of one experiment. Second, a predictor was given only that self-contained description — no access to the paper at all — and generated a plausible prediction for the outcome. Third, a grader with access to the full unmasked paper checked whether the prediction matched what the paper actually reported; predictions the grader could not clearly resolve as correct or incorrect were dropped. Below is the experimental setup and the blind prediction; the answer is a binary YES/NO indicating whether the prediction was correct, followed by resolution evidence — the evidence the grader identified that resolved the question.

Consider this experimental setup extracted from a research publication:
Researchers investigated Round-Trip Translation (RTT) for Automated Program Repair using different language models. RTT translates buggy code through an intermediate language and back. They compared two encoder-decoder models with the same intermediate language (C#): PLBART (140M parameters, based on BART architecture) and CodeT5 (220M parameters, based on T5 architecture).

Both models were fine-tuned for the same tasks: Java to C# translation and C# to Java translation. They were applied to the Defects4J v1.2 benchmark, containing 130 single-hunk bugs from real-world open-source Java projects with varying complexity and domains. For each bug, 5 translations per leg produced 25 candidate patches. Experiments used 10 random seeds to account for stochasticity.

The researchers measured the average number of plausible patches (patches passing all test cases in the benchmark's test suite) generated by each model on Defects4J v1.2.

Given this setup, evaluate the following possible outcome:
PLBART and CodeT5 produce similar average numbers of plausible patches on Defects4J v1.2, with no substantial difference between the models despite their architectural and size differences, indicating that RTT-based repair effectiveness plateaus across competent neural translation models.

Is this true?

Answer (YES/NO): NO